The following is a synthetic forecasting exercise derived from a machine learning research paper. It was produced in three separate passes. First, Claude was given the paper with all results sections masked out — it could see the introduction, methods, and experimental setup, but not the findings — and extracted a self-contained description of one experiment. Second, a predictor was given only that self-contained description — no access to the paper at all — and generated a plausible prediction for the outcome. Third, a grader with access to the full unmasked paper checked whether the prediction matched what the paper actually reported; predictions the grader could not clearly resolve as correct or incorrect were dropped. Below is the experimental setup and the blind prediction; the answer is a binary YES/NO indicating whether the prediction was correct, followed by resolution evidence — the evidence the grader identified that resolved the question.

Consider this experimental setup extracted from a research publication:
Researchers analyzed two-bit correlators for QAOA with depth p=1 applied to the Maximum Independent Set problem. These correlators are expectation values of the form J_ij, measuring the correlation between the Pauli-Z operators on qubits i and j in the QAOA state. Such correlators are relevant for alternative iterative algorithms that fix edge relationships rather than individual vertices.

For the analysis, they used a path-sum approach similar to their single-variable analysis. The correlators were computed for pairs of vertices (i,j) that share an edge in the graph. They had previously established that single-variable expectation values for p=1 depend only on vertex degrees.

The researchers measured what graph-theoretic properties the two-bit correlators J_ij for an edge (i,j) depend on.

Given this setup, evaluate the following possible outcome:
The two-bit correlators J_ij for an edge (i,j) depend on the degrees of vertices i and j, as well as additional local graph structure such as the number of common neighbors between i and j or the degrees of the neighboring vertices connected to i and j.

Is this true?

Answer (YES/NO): YES